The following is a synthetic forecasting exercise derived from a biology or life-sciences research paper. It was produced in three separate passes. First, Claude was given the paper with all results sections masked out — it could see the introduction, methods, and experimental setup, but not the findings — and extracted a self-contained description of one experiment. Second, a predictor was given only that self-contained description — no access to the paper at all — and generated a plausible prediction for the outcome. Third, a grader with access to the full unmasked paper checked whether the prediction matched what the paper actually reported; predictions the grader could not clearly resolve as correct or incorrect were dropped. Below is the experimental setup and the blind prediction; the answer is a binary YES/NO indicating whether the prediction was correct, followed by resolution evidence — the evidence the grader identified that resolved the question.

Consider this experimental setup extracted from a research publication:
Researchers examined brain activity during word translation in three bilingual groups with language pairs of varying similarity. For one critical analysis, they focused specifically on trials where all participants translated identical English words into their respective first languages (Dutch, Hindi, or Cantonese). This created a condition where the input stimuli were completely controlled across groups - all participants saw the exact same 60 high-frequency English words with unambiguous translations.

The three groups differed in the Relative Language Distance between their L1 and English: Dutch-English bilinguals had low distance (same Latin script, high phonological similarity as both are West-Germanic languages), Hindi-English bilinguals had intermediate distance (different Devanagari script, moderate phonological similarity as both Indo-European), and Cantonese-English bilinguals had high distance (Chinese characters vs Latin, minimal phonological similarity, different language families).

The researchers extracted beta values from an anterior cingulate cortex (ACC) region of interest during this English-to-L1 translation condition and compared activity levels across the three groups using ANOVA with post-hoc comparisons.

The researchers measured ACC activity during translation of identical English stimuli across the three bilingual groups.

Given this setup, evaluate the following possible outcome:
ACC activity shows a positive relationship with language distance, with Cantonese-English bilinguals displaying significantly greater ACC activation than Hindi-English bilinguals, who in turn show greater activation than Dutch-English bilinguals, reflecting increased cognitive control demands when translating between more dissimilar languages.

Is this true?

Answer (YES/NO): NO